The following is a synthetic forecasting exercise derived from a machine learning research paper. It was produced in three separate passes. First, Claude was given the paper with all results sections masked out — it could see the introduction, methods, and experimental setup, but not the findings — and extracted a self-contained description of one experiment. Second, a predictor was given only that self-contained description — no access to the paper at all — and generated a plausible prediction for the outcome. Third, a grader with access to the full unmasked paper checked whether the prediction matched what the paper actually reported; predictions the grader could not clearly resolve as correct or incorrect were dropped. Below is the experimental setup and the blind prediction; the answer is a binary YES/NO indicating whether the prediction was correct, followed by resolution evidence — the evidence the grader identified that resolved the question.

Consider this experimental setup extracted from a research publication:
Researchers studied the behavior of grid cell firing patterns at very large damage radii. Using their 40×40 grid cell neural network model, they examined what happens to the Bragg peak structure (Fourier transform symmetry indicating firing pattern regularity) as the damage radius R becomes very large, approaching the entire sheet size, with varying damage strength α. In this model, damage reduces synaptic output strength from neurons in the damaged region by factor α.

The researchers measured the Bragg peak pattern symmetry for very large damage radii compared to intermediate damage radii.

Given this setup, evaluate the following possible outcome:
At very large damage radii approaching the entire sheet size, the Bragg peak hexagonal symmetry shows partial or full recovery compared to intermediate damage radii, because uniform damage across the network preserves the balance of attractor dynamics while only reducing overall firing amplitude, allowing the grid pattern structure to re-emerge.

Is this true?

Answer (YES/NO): YES